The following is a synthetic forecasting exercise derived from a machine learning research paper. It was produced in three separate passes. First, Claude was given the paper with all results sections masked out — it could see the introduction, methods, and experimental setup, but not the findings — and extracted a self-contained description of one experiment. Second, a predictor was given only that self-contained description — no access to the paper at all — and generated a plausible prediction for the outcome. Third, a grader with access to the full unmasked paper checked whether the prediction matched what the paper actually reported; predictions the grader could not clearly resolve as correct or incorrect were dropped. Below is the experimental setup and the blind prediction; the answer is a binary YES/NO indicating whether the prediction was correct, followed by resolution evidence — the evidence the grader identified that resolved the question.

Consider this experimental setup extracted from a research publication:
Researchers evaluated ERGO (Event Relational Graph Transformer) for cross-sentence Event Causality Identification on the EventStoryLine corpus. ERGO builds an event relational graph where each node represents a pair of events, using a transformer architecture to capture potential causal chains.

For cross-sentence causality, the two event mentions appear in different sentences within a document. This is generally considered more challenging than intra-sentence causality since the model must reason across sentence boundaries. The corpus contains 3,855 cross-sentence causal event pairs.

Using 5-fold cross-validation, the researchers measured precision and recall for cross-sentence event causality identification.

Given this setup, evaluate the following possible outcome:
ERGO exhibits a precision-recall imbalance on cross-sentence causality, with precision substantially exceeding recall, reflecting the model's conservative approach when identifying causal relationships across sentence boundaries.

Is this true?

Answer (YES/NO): YES